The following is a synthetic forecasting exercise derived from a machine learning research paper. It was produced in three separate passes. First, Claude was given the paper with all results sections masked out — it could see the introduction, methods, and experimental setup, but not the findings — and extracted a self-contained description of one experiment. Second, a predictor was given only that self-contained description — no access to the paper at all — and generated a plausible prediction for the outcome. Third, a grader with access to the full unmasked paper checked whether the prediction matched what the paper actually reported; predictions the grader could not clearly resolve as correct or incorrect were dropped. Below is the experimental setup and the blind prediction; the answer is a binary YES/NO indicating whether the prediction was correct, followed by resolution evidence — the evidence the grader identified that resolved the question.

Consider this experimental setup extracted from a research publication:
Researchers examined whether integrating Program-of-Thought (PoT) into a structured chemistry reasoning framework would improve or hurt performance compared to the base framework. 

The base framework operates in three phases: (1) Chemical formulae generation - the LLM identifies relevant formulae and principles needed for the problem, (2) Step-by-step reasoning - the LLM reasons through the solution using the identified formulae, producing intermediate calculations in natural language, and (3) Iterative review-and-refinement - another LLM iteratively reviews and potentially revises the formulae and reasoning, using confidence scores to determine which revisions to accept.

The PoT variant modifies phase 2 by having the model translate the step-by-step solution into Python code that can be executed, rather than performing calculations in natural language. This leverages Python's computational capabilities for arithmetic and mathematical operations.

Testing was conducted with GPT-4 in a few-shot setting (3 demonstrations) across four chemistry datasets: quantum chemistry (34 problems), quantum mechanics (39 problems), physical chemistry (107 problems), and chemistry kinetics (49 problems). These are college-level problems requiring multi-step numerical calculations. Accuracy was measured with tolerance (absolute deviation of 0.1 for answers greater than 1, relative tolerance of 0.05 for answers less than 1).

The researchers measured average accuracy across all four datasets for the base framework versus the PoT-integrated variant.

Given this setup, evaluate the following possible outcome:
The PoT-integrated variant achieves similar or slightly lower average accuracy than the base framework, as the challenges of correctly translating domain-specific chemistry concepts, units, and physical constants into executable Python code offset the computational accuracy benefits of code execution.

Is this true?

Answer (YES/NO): NO